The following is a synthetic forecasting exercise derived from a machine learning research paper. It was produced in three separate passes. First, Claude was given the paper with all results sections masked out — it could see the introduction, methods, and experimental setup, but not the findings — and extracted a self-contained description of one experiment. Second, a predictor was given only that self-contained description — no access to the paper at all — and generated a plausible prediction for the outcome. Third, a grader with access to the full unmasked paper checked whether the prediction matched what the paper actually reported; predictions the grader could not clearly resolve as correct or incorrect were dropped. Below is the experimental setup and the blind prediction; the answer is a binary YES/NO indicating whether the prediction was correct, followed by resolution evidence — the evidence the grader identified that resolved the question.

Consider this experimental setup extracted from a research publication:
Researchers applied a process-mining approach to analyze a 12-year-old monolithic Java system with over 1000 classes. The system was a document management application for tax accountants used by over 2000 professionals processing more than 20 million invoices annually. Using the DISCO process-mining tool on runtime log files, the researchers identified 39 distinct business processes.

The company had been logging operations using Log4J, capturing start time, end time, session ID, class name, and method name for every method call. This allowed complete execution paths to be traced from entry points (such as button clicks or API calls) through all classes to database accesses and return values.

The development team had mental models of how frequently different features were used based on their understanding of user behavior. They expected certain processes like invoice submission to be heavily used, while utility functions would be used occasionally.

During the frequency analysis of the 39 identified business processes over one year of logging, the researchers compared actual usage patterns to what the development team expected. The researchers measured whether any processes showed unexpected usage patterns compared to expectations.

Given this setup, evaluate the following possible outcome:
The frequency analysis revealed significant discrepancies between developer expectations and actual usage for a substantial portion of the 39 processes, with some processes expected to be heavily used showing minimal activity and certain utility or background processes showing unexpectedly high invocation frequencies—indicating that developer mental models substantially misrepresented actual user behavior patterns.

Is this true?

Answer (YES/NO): NO